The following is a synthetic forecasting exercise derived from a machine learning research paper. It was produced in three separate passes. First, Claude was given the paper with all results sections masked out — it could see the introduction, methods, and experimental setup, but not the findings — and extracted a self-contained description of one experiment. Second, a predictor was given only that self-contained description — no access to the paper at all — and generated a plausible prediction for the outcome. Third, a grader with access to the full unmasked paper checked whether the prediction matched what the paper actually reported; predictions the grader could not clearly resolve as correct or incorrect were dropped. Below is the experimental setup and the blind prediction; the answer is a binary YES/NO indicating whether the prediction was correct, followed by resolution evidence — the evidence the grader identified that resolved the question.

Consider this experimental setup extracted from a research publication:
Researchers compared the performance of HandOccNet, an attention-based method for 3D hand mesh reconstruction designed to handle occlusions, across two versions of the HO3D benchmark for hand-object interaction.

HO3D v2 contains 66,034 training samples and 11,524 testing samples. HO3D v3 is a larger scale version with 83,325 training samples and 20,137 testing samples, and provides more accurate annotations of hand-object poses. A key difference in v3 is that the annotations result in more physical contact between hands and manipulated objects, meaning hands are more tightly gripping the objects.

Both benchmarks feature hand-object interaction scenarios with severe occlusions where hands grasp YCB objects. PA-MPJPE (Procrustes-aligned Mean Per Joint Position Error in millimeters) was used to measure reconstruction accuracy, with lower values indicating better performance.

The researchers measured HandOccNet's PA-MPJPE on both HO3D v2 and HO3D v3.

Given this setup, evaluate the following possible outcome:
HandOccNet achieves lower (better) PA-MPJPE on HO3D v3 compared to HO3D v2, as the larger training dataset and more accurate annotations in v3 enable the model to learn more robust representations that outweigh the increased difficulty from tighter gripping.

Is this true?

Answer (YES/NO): NO